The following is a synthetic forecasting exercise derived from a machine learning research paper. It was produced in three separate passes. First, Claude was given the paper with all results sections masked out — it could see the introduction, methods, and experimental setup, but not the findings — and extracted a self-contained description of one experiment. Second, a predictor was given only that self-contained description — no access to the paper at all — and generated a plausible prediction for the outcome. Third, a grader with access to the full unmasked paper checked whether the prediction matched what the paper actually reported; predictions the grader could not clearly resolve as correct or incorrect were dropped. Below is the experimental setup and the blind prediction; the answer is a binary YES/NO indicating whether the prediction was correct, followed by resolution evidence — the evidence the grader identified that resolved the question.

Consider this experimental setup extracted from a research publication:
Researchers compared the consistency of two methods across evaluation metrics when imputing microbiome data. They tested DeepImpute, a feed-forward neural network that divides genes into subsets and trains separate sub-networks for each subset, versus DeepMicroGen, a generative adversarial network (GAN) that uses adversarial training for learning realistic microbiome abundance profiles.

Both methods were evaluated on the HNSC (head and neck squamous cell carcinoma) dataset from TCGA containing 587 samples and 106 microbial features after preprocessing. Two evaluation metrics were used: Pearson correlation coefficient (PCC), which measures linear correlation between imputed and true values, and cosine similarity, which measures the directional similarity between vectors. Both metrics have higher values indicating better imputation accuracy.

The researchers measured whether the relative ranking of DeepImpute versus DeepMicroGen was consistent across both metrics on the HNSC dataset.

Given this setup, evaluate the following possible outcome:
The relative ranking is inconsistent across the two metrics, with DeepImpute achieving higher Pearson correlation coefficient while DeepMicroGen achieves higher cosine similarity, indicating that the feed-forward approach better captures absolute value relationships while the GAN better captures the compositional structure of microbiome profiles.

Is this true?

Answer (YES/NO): NO